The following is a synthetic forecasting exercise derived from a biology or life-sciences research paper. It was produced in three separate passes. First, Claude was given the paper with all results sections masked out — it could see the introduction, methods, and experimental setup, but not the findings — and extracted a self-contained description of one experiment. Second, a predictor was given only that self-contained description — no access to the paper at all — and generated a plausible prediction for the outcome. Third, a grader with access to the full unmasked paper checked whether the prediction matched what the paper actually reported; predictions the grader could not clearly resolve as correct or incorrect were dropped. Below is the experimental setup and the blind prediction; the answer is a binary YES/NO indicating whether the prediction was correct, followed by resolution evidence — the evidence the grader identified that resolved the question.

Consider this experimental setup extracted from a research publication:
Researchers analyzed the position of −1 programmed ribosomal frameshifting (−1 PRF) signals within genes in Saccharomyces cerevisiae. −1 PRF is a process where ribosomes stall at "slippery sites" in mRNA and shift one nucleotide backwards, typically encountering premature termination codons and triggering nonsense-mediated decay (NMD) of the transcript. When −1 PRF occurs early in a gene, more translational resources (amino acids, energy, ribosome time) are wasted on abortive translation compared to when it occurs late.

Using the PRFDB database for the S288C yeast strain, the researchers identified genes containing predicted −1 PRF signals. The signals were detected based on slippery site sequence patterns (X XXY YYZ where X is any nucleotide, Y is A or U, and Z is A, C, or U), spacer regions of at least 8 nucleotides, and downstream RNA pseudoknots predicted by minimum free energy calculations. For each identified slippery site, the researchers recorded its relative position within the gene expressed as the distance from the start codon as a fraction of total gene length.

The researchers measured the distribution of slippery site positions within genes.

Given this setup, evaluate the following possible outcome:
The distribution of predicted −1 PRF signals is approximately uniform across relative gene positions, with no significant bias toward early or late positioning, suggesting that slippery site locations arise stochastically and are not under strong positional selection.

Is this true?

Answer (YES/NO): NO